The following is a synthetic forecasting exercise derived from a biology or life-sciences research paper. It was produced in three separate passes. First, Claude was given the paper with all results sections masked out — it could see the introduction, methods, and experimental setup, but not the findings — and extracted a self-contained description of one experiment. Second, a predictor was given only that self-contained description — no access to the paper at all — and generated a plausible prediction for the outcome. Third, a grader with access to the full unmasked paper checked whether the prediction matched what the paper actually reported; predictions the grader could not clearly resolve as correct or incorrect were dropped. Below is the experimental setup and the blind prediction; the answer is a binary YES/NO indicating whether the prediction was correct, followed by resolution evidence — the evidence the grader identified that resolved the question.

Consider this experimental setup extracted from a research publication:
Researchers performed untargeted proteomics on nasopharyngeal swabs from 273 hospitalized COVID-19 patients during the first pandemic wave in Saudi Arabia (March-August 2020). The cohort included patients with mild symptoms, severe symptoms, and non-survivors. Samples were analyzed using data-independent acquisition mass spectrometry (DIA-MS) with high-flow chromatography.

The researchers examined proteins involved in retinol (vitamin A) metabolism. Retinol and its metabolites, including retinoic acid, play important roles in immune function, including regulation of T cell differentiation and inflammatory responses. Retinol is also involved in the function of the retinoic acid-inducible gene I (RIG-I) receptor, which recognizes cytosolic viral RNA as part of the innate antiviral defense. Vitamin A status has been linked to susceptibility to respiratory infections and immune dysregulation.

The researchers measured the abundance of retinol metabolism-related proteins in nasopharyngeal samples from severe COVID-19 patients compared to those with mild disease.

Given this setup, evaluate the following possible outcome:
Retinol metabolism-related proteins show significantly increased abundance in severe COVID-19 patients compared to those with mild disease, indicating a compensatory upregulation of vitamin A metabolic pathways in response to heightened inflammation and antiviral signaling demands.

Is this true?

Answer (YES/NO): NO